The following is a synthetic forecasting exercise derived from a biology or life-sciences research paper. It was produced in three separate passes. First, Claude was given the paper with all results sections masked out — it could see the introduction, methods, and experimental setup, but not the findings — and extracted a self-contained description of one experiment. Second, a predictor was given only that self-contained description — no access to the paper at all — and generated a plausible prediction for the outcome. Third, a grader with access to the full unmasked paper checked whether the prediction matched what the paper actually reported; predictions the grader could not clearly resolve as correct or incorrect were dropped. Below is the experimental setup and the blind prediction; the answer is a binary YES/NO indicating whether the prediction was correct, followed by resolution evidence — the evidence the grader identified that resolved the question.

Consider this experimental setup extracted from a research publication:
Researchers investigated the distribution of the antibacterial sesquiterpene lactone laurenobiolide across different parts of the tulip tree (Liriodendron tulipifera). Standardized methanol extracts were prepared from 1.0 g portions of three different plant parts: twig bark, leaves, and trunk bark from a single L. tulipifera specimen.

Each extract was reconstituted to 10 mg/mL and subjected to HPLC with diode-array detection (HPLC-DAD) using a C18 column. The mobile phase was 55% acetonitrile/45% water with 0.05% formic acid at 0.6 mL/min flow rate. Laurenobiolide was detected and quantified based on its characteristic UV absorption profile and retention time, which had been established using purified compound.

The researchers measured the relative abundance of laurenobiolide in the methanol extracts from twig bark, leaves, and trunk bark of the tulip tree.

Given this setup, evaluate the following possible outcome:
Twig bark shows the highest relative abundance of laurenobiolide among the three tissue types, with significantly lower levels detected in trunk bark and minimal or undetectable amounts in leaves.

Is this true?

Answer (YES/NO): NO